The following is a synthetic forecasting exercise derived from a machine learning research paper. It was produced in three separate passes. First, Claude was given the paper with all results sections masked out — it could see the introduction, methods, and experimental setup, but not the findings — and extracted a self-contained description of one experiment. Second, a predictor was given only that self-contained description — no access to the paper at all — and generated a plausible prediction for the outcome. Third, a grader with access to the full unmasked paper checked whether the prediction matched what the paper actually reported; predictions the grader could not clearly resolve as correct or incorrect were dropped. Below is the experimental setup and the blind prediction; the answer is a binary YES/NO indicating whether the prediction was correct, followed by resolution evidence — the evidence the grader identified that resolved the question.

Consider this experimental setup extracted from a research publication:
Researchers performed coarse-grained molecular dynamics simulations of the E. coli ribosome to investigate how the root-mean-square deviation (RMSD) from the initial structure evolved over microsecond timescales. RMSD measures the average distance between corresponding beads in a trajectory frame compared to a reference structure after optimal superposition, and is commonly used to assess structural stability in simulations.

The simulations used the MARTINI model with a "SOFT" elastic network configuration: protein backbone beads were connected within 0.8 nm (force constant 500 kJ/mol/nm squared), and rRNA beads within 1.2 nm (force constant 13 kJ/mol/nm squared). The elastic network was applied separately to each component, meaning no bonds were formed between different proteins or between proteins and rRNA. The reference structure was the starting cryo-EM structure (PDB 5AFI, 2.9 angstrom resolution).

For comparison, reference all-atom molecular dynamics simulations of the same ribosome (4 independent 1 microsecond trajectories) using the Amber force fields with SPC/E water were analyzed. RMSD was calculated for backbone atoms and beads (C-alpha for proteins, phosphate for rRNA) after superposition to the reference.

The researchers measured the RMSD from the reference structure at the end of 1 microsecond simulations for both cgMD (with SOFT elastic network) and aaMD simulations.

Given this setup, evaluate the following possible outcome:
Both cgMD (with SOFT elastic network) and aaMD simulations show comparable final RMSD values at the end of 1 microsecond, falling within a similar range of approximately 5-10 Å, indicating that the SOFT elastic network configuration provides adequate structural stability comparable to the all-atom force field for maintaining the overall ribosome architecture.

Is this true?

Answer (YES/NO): NO